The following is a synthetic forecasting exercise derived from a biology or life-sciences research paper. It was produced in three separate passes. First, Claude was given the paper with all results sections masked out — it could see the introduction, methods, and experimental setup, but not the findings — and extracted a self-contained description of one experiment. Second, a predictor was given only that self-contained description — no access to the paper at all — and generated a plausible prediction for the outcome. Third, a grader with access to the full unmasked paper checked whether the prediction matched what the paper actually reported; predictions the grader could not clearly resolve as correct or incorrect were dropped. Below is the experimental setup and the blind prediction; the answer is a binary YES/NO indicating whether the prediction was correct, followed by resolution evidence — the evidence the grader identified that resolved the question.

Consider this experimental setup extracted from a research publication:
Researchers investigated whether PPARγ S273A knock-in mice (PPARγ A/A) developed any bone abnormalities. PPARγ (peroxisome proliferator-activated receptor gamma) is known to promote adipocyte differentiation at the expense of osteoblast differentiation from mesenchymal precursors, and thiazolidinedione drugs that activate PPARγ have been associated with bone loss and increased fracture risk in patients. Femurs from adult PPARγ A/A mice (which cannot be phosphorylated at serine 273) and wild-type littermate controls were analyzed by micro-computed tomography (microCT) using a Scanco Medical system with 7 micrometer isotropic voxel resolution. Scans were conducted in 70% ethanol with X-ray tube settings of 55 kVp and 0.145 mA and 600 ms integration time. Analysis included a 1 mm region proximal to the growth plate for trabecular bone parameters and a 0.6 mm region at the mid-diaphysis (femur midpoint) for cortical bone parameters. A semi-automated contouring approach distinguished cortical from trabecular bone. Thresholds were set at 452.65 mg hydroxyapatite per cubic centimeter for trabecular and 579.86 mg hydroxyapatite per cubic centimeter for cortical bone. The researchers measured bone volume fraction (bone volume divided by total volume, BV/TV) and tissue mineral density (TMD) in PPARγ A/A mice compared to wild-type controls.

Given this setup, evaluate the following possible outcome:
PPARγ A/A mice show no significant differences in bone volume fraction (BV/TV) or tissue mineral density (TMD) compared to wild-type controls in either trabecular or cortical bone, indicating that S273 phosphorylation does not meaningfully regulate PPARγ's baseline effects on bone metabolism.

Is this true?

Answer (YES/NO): YES